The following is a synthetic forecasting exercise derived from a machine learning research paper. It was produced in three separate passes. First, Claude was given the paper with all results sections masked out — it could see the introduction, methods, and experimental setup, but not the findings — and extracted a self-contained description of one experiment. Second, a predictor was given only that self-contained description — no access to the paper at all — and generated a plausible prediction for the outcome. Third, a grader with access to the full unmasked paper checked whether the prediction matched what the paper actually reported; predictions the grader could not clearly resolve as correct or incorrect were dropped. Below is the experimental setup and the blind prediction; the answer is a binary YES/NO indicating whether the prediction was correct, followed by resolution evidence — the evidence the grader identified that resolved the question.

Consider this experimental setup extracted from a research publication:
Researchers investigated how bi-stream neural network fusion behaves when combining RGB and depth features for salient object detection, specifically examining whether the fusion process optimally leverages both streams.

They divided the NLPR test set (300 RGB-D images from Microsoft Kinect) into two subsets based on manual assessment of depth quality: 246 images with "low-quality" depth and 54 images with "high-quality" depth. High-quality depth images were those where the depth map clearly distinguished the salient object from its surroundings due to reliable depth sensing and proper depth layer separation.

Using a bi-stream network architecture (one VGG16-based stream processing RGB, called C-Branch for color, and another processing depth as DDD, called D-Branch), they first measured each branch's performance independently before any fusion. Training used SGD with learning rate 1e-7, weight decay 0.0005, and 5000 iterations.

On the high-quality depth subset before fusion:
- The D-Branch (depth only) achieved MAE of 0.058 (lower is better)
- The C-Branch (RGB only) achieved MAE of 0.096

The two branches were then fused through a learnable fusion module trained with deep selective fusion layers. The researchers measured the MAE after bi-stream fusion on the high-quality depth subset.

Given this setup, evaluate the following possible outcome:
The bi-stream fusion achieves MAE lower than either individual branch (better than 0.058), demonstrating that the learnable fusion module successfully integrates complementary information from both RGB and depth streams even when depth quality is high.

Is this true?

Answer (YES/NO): NO